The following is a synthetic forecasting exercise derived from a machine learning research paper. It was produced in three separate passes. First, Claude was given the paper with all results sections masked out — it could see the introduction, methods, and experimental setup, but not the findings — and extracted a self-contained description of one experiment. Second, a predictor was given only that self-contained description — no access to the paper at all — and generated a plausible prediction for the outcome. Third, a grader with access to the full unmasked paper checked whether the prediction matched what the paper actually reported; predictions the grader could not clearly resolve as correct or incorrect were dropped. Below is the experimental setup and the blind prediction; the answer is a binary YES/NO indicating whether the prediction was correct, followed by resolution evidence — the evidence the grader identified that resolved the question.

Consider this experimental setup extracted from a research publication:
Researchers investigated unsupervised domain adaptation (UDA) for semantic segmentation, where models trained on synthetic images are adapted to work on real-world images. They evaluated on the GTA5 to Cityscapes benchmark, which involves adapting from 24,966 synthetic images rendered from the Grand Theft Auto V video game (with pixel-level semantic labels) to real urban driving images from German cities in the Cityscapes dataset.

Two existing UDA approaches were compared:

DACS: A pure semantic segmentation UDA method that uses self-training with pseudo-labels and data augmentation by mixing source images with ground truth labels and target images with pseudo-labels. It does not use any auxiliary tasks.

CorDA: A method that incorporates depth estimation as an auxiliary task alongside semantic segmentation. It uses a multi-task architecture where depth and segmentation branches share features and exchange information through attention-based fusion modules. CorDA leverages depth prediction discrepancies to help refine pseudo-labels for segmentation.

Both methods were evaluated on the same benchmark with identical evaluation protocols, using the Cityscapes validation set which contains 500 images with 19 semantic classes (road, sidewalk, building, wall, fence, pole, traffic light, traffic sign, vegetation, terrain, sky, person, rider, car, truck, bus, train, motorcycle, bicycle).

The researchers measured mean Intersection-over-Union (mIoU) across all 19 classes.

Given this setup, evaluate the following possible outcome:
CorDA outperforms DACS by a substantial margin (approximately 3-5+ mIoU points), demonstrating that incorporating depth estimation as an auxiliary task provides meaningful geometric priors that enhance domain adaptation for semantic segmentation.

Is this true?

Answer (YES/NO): YES